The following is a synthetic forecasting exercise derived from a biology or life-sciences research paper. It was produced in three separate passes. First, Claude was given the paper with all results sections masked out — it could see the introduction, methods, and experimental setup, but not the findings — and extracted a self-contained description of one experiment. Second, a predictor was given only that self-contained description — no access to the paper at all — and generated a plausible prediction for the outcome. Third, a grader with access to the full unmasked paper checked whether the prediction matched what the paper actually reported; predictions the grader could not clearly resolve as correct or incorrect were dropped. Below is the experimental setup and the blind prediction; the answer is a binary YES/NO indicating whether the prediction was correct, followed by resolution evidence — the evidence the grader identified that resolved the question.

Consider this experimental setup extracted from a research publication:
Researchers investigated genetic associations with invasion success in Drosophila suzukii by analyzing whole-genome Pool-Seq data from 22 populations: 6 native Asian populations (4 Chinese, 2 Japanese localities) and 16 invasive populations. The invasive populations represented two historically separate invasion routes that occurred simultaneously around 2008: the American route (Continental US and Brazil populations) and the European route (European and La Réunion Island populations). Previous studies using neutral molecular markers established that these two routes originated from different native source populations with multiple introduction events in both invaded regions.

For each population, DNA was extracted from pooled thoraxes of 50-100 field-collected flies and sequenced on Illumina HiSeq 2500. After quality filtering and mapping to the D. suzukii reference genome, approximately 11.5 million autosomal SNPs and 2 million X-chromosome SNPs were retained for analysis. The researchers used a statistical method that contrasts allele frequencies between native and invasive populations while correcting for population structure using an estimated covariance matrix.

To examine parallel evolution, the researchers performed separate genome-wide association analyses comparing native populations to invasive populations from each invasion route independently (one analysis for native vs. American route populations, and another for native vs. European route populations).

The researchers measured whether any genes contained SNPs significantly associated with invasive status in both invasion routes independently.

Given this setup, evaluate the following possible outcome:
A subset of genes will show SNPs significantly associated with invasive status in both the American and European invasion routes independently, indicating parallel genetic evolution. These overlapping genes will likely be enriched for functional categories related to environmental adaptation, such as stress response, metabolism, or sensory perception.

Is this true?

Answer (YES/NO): NO